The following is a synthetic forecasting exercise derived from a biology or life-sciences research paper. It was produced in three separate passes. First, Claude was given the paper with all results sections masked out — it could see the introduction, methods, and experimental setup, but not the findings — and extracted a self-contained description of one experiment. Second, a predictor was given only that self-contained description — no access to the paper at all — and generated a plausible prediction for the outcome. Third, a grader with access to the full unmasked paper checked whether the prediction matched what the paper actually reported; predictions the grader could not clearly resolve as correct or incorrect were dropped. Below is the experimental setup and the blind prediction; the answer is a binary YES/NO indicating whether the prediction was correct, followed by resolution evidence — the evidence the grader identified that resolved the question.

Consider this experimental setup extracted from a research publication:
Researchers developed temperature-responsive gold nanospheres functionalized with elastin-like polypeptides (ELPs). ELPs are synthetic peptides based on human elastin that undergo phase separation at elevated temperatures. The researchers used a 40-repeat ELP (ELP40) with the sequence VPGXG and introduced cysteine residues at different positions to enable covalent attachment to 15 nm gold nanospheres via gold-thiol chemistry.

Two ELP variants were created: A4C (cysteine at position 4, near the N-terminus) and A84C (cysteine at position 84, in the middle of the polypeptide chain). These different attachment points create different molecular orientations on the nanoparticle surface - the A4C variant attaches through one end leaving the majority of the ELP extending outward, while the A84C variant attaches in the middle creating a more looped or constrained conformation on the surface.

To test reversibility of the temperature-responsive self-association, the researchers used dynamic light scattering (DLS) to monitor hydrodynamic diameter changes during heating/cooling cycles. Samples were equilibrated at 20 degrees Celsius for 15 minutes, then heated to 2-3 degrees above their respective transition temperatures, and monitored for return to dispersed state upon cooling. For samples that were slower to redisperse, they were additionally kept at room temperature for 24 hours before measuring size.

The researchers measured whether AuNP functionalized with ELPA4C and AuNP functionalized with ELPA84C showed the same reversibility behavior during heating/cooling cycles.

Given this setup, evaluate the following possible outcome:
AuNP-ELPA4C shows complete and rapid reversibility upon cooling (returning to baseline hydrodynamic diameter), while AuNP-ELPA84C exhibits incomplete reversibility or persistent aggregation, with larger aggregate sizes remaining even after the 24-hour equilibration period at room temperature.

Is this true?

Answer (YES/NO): NO